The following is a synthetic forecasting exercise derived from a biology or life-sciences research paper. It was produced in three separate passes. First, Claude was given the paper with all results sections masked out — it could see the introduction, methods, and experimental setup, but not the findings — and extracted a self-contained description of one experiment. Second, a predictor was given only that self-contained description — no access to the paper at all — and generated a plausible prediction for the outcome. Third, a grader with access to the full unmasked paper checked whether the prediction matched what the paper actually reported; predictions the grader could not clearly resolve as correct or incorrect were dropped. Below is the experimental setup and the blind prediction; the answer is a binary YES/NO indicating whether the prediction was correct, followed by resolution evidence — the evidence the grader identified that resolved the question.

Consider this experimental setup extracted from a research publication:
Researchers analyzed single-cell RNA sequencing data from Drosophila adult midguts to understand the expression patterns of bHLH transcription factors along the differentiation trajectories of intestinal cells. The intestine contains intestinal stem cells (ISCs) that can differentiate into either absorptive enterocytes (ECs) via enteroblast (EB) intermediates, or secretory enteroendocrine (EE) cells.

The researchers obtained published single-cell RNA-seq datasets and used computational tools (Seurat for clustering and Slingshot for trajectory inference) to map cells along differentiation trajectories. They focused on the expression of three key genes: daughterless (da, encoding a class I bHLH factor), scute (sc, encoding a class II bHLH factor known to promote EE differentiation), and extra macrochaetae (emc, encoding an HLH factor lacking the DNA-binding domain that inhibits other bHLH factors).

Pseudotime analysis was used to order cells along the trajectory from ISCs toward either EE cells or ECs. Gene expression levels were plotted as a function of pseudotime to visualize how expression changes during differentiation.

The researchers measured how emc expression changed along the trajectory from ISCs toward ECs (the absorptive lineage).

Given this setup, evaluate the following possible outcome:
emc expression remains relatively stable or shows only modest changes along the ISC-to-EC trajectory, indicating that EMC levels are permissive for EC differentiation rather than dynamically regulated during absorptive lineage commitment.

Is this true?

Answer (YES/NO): NO